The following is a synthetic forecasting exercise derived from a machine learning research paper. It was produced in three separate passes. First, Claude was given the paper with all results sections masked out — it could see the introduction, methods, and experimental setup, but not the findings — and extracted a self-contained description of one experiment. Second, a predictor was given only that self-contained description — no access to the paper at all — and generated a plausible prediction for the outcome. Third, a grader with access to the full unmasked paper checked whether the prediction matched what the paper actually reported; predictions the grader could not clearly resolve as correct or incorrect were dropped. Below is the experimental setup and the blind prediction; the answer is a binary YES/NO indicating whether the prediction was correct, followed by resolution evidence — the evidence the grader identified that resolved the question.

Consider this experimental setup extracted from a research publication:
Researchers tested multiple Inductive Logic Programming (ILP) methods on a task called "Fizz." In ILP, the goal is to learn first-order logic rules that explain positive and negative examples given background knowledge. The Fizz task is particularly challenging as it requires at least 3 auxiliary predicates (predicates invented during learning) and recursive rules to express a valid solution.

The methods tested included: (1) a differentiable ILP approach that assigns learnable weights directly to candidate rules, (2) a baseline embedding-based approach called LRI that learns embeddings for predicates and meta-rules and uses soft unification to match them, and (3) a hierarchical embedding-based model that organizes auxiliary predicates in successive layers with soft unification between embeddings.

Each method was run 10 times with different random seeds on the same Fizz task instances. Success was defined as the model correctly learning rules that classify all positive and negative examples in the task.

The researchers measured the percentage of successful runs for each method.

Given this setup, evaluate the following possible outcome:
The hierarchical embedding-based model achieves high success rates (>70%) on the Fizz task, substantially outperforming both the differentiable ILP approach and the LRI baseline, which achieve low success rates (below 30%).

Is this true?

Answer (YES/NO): NO